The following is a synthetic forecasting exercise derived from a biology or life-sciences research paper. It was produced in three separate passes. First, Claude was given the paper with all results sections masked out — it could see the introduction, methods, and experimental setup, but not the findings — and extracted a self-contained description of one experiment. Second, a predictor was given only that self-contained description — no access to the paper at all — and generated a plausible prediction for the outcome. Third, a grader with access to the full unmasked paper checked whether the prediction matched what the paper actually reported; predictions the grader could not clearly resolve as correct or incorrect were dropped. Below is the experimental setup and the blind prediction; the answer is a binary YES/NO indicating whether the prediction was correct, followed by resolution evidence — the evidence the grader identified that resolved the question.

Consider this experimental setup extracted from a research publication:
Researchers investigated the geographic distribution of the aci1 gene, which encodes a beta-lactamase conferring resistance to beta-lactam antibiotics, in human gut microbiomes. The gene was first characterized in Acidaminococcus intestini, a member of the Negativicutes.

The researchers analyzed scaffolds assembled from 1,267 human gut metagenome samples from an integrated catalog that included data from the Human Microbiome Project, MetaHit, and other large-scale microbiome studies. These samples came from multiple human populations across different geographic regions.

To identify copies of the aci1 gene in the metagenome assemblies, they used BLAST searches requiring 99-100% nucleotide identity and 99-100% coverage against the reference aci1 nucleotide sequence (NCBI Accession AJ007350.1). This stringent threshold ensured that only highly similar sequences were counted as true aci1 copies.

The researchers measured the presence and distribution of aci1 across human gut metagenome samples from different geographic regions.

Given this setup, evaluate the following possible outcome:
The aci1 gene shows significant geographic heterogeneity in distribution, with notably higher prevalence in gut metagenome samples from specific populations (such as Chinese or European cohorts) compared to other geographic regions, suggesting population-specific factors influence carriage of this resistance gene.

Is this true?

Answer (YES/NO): NO